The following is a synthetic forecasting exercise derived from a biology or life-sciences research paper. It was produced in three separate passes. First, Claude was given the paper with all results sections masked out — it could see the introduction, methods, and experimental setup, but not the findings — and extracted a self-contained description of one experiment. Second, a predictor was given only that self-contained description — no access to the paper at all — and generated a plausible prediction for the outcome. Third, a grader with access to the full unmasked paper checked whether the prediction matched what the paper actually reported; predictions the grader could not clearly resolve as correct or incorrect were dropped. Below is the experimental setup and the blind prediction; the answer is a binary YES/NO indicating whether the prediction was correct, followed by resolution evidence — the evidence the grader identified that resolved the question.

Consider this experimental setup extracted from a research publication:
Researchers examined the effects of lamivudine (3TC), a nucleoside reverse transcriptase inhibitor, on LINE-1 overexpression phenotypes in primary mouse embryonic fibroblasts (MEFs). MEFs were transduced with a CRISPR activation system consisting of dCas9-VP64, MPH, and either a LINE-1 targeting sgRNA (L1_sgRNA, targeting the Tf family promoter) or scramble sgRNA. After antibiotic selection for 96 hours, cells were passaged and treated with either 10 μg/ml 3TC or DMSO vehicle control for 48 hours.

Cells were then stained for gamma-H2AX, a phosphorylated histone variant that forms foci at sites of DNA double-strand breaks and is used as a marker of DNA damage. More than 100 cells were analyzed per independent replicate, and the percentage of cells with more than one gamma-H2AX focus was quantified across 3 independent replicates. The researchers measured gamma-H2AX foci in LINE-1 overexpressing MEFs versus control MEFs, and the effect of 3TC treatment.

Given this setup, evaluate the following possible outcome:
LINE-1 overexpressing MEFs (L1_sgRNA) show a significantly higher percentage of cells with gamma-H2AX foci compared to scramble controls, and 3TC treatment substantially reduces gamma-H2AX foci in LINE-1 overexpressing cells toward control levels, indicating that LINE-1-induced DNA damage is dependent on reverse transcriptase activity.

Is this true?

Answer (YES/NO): YES